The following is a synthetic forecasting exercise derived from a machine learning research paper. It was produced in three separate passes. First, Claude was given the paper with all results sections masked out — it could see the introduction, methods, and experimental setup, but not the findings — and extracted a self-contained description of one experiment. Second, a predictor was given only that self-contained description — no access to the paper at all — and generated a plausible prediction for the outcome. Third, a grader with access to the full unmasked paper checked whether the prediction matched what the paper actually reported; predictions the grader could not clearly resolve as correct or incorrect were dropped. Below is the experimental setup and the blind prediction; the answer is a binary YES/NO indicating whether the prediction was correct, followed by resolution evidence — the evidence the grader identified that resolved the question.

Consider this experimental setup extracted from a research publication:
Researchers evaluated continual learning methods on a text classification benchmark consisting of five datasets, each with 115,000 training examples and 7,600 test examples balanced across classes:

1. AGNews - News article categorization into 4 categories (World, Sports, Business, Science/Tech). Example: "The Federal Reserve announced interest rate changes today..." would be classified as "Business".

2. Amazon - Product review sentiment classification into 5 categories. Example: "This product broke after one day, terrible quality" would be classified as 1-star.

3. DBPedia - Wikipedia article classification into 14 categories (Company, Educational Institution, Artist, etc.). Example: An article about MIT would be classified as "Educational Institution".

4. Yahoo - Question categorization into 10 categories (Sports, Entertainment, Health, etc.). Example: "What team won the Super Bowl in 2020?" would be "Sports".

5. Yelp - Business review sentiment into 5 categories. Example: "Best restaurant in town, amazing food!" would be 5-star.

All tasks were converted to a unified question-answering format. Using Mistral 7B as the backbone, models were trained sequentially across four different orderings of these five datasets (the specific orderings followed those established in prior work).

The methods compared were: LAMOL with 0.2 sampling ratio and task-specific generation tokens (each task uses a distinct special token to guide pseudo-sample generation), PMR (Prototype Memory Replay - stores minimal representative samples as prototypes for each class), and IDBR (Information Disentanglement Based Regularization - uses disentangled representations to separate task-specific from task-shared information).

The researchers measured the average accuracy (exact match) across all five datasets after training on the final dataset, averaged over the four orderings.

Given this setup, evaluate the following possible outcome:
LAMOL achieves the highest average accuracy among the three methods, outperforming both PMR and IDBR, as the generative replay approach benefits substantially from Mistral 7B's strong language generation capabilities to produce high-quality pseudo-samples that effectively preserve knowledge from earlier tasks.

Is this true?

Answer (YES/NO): YES